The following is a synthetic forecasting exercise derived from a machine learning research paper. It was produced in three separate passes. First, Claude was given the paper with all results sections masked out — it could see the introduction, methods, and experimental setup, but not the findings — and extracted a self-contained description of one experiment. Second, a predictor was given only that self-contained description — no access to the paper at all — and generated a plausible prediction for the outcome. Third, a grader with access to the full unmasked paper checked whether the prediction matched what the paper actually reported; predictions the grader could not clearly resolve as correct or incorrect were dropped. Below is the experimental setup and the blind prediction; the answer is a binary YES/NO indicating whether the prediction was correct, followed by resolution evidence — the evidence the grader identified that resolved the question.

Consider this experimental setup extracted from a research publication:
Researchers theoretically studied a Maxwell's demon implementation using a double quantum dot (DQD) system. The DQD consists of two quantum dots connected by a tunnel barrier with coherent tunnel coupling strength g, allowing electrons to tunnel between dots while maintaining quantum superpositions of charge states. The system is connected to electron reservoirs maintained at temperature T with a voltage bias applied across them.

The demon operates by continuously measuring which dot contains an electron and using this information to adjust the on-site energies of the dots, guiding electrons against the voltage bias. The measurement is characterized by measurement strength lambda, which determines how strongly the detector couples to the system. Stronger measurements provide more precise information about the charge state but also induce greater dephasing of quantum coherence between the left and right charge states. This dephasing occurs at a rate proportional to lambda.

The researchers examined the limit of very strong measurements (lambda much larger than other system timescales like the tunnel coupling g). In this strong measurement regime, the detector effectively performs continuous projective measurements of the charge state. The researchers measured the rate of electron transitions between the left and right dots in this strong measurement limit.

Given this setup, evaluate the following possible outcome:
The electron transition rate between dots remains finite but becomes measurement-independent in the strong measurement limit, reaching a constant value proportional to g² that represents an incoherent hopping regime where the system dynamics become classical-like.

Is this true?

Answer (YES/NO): NO